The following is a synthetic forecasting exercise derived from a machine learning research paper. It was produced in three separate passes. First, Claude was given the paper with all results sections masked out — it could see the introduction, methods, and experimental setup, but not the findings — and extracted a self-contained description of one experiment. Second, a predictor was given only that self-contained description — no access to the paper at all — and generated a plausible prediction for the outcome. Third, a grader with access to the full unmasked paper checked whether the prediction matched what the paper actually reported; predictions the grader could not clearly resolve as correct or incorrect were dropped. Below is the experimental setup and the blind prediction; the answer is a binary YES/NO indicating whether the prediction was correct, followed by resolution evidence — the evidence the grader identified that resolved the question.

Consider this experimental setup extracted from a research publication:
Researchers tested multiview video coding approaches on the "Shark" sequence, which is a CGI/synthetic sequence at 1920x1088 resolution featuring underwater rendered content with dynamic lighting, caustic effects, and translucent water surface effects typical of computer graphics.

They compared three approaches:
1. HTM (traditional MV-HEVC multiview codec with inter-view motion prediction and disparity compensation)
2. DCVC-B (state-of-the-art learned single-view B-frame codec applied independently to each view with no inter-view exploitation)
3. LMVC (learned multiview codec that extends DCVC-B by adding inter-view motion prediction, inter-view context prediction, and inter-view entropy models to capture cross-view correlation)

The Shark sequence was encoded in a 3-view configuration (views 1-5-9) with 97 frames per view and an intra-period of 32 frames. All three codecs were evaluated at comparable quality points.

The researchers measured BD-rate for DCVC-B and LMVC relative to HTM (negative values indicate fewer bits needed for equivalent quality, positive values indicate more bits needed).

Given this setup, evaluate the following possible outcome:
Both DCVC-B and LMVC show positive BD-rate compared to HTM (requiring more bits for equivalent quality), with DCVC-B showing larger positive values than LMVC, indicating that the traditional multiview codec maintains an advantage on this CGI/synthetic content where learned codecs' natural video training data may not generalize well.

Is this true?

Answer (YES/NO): YES